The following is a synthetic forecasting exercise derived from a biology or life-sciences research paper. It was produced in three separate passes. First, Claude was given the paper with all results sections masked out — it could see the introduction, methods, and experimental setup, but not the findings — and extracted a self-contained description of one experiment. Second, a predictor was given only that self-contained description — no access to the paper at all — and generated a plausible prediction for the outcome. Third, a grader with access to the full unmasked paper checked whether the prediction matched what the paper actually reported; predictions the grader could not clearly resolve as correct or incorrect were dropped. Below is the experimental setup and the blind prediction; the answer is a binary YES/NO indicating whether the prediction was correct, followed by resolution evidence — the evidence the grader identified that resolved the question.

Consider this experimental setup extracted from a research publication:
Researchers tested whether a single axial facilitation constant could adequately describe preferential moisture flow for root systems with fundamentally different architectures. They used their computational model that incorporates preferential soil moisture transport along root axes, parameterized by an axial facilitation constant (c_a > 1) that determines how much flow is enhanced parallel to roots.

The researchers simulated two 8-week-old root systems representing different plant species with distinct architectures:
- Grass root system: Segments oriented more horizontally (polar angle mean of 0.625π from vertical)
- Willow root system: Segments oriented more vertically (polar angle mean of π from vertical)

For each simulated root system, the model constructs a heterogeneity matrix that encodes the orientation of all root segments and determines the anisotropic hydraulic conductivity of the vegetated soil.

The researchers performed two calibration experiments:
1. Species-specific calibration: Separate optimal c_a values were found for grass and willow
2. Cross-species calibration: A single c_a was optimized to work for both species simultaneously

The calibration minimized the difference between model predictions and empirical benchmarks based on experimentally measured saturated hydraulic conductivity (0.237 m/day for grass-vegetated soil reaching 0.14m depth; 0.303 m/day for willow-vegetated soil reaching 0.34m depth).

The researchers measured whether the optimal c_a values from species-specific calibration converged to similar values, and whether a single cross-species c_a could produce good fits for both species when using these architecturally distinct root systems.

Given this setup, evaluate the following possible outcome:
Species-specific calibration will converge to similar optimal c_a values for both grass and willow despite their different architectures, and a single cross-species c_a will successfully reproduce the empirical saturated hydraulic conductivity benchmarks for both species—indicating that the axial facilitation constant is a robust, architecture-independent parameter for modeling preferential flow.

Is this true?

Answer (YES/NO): YES